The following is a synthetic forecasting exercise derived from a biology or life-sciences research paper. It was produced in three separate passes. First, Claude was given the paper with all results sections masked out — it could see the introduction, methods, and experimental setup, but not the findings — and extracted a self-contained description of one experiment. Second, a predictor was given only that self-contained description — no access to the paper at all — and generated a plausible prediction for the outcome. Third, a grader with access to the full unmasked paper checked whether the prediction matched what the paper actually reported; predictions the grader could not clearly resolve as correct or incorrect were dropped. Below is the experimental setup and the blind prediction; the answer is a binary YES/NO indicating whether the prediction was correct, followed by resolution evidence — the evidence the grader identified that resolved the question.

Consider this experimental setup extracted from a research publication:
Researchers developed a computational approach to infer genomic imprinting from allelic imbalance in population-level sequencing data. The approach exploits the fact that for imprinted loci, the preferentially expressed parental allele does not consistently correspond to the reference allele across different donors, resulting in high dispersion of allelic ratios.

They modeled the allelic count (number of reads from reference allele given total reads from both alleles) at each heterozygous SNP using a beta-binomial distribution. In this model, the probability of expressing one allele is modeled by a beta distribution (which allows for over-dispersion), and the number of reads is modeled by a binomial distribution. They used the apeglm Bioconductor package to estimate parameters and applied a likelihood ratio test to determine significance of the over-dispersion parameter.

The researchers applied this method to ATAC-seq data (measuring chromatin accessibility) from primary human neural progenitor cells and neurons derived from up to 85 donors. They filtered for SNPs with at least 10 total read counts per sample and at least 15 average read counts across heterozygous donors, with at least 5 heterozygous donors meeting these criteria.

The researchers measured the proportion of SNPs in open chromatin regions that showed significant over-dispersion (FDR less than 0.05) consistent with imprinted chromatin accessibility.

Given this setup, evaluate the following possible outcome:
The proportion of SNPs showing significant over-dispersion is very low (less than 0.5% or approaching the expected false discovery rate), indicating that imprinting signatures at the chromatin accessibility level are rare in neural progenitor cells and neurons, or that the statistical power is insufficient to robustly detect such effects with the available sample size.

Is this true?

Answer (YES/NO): NO